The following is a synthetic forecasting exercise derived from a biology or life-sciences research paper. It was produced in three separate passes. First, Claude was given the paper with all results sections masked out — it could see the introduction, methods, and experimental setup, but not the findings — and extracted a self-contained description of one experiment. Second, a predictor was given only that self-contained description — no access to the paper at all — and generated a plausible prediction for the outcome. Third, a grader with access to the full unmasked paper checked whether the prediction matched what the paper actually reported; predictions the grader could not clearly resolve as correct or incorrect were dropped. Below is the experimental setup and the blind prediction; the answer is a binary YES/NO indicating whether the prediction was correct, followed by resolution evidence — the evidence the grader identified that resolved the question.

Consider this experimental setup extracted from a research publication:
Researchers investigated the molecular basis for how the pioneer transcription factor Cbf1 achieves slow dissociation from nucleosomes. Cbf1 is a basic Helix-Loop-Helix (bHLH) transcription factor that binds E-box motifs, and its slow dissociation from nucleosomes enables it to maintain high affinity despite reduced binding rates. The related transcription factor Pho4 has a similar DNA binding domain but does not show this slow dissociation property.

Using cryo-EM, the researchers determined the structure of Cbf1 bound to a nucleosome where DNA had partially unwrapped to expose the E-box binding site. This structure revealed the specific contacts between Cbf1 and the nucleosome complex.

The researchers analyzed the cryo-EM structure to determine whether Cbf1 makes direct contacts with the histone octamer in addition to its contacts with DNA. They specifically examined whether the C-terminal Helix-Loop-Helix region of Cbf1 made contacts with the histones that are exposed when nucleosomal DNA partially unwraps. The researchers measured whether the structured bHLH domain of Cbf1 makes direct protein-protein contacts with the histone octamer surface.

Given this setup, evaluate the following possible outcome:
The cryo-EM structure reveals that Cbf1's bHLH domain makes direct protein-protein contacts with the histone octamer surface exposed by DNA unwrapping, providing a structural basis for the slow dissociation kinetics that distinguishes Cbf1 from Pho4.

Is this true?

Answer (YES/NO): YES